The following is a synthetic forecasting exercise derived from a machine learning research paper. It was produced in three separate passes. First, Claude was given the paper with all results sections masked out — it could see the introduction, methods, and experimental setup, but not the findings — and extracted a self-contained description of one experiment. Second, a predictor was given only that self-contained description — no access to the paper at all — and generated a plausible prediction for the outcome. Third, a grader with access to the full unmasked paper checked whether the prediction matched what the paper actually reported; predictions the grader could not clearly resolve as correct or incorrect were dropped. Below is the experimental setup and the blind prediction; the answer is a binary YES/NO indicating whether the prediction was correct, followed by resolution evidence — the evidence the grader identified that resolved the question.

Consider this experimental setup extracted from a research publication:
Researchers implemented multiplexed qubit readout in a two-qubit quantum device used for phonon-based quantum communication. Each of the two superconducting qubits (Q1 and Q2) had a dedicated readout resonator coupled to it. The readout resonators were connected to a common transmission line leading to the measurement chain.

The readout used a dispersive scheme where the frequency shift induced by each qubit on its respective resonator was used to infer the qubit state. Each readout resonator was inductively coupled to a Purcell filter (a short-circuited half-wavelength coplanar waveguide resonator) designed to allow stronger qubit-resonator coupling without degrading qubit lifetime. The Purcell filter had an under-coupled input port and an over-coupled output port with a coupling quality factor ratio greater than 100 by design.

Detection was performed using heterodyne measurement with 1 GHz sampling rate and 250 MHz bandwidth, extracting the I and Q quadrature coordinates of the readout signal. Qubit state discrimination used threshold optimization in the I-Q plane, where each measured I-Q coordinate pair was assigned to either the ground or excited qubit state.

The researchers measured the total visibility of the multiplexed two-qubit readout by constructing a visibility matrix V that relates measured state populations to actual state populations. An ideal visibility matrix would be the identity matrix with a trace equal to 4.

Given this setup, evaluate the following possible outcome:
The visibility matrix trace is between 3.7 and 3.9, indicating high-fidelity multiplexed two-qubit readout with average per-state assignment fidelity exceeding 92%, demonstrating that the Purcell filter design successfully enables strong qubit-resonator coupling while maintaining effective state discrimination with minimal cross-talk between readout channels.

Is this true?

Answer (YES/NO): YES